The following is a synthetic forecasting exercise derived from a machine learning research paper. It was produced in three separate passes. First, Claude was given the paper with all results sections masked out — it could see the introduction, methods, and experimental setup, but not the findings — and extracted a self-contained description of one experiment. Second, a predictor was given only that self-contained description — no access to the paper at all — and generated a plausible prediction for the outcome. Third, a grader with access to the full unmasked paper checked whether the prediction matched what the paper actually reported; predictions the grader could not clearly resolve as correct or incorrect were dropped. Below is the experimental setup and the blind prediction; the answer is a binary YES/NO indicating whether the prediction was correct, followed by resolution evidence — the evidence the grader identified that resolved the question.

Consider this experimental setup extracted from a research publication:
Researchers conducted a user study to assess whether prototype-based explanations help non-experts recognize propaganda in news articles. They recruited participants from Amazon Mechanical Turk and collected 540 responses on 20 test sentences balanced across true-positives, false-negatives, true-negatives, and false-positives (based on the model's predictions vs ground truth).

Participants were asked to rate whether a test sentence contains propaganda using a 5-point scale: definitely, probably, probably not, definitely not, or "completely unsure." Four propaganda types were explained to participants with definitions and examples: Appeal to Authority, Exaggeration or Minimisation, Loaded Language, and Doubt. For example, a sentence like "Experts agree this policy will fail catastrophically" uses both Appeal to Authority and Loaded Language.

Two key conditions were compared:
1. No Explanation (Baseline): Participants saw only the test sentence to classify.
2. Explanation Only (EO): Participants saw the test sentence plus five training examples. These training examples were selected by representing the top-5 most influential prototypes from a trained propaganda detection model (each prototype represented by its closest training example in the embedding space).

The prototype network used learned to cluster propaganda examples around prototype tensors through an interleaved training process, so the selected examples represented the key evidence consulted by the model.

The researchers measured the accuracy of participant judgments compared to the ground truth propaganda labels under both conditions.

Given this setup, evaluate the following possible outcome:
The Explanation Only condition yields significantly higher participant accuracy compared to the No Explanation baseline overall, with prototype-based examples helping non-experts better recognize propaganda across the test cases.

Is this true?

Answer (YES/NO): NO